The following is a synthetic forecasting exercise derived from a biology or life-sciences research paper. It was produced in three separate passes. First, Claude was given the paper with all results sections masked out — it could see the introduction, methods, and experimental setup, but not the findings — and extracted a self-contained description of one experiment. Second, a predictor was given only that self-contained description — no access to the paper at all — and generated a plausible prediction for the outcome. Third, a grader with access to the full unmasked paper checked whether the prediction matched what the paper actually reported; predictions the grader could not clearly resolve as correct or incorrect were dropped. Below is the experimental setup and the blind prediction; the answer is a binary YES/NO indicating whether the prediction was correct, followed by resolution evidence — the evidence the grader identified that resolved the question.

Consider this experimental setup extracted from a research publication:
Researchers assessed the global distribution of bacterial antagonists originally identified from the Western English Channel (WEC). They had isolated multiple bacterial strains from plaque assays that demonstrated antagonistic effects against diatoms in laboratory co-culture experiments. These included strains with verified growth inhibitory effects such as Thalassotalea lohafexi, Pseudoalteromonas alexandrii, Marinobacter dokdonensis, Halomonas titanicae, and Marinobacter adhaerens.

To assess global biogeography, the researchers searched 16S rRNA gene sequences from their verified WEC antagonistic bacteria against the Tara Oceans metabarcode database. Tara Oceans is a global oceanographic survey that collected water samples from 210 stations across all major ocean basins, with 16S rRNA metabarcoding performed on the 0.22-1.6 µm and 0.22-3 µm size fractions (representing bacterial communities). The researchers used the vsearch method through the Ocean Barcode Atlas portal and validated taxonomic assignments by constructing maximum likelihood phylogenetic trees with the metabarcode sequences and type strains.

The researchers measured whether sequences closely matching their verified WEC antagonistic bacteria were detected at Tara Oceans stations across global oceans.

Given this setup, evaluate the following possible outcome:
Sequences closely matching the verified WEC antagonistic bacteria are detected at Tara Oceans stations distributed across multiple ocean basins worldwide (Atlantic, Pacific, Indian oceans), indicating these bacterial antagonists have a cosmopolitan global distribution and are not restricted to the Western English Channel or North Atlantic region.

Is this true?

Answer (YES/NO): YES